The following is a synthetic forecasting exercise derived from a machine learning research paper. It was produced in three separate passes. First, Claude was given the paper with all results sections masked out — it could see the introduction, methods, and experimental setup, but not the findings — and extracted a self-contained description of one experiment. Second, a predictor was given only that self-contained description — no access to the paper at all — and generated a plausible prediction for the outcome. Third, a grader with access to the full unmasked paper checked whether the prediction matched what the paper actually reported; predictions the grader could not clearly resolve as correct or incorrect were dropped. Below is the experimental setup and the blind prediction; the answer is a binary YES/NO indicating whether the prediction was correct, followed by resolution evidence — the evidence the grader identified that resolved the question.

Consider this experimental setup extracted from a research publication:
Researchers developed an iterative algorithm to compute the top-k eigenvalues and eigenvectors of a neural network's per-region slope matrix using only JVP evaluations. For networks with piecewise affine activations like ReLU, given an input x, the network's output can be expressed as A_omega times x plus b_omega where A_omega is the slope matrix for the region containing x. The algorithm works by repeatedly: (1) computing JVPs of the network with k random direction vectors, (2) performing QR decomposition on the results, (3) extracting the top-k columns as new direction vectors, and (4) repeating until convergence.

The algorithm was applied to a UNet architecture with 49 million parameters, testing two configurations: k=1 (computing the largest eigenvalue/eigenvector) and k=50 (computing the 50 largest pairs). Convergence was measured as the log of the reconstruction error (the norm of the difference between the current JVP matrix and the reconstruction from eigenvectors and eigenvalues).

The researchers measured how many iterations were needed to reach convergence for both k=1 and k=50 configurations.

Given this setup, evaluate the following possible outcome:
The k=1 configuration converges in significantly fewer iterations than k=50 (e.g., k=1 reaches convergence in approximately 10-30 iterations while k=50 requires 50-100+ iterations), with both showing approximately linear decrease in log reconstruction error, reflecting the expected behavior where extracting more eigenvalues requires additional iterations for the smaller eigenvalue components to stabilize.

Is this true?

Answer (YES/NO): NO